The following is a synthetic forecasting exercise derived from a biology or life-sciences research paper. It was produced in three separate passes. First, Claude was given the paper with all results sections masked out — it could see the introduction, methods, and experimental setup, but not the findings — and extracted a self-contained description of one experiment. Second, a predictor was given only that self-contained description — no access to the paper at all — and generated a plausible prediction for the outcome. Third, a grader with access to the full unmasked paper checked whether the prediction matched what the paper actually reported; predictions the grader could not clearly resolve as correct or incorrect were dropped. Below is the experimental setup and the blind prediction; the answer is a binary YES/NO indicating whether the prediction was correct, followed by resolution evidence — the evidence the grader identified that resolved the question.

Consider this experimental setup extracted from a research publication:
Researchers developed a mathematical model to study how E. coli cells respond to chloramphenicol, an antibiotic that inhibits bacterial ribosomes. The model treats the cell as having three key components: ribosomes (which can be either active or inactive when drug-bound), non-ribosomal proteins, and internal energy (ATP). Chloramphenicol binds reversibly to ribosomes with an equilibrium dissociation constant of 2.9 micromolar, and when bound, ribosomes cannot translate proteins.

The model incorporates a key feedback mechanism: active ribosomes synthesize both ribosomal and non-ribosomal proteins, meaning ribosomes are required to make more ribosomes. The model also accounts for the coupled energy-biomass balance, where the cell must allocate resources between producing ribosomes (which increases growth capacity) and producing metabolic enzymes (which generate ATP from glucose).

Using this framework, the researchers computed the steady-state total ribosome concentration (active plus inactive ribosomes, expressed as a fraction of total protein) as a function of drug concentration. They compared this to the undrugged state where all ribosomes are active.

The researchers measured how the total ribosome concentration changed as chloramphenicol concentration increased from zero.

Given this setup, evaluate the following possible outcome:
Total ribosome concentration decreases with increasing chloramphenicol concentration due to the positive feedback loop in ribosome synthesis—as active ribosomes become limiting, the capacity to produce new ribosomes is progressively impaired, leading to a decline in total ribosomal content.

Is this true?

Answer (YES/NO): NO